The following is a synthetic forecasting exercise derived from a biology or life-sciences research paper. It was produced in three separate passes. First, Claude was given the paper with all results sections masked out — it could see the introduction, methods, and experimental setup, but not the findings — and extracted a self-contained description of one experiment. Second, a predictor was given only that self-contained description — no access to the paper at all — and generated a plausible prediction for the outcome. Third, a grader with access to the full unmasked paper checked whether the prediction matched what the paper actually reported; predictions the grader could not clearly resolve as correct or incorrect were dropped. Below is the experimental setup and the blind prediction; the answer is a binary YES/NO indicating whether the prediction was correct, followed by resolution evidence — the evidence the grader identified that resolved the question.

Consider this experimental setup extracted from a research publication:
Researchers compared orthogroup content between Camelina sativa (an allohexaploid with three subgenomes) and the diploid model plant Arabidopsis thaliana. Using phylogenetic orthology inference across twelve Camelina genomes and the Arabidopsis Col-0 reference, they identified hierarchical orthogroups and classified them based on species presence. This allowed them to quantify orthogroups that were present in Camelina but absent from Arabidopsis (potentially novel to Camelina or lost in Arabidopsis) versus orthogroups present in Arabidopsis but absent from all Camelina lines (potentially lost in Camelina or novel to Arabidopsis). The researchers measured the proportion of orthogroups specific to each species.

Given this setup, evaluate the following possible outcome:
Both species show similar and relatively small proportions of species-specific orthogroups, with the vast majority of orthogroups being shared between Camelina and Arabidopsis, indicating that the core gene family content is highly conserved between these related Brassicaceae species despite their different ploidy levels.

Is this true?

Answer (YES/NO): NO